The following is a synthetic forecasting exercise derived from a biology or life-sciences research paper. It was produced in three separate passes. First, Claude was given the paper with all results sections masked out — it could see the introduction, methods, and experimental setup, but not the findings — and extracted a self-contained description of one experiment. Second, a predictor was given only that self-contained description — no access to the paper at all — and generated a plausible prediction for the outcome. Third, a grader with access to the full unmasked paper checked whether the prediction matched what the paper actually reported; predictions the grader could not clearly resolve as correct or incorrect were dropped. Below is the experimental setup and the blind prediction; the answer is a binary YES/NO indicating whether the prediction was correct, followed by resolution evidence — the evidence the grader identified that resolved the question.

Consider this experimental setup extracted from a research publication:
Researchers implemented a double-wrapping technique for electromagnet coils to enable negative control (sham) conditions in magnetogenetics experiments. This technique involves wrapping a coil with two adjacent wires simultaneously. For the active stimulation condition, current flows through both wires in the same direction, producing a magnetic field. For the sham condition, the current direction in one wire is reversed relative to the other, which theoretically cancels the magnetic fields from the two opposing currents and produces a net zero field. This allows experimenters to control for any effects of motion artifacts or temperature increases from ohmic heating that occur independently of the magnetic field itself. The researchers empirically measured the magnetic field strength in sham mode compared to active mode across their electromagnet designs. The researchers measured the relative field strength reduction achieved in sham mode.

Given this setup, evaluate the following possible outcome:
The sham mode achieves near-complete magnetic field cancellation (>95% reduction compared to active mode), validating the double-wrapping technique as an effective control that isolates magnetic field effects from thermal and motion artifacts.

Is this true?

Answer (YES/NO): NO